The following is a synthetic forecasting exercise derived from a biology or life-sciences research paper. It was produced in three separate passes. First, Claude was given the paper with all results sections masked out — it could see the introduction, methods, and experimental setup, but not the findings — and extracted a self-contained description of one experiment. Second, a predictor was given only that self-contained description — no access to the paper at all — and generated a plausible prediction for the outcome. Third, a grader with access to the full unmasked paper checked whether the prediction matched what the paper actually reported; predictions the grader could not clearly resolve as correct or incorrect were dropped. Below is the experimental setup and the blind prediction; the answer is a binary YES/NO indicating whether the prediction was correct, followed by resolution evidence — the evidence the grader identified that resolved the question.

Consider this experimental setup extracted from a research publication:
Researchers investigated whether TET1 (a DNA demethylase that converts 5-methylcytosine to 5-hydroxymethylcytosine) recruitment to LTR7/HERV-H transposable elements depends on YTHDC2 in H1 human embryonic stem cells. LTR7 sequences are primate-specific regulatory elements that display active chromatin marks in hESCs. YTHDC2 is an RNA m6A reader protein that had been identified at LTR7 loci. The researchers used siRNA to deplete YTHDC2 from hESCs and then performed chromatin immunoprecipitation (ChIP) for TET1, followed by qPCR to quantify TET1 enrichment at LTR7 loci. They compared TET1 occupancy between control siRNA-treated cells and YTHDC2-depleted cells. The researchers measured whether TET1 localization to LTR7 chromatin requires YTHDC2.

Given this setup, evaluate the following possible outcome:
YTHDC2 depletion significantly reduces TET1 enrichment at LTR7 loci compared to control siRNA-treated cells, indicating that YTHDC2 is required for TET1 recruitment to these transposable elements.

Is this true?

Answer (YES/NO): YES